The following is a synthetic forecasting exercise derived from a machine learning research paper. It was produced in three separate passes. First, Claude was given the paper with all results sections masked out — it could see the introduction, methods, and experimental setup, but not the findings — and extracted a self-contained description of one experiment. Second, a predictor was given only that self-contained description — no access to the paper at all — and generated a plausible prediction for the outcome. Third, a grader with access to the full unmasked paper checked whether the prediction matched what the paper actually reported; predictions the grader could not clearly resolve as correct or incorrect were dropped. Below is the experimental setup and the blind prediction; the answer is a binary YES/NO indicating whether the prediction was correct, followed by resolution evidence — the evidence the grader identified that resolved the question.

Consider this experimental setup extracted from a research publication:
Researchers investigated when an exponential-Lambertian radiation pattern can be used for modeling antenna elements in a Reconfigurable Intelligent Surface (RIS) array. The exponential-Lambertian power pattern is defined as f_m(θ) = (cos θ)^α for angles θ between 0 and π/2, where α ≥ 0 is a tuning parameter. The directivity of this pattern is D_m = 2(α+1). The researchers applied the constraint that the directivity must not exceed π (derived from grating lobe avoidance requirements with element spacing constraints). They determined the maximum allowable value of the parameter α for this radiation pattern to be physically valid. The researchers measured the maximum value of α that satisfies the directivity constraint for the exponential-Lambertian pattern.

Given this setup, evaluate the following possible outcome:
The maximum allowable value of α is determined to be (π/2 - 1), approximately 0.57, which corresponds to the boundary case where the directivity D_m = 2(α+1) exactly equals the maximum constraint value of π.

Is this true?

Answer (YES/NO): YES